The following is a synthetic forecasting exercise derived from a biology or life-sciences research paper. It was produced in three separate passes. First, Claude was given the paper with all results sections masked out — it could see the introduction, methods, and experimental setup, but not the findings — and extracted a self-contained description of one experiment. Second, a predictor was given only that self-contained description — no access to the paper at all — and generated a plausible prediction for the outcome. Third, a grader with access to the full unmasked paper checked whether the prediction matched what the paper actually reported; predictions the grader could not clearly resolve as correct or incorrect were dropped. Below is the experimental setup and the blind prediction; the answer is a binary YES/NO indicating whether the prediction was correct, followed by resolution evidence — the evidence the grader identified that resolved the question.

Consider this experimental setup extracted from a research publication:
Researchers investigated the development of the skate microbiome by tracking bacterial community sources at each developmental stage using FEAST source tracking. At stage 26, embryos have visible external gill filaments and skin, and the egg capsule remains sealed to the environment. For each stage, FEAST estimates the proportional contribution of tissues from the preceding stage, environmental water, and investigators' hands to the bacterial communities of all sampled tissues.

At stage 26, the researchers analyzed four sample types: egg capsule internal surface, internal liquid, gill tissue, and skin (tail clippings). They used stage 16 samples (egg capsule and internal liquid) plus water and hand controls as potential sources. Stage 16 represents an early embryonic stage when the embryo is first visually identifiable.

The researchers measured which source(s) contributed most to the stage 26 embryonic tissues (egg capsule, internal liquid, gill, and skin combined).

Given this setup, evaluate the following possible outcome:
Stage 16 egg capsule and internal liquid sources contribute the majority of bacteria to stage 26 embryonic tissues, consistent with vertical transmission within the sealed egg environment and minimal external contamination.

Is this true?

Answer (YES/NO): NO